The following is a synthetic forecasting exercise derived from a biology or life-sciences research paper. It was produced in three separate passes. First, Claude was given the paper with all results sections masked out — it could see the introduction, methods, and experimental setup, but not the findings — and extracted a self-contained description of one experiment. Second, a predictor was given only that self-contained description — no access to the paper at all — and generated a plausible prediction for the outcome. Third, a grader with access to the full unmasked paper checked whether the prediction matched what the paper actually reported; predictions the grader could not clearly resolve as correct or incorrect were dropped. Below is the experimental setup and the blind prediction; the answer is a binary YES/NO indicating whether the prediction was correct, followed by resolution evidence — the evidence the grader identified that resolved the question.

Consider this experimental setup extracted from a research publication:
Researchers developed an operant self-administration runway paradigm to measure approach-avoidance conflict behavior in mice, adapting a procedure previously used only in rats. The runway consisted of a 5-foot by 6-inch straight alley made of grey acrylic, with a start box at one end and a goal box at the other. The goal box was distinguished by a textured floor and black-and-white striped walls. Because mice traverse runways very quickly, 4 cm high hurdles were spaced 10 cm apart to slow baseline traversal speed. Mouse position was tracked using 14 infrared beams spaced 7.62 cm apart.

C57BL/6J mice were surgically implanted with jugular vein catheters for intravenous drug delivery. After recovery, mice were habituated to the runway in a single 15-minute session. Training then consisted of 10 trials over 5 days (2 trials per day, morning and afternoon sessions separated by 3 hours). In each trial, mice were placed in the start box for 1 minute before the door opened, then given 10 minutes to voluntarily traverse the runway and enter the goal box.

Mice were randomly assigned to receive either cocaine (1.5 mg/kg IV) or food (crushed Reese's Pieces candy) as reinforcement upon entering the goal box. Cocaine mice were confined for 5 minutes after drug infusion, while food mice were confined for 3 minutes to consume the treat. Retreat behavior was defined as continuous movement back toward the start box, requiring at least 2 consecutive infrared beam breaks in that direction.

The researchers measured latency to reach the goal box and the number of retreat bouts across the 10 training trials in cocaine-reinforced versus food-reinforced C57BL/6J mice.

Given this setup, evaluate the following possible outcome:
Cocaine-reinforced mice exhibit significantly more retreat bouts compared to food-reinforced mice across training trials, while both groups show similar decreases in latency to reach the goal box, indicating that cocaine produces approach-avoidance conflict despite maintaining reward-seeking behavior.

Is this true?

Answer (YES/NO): NO